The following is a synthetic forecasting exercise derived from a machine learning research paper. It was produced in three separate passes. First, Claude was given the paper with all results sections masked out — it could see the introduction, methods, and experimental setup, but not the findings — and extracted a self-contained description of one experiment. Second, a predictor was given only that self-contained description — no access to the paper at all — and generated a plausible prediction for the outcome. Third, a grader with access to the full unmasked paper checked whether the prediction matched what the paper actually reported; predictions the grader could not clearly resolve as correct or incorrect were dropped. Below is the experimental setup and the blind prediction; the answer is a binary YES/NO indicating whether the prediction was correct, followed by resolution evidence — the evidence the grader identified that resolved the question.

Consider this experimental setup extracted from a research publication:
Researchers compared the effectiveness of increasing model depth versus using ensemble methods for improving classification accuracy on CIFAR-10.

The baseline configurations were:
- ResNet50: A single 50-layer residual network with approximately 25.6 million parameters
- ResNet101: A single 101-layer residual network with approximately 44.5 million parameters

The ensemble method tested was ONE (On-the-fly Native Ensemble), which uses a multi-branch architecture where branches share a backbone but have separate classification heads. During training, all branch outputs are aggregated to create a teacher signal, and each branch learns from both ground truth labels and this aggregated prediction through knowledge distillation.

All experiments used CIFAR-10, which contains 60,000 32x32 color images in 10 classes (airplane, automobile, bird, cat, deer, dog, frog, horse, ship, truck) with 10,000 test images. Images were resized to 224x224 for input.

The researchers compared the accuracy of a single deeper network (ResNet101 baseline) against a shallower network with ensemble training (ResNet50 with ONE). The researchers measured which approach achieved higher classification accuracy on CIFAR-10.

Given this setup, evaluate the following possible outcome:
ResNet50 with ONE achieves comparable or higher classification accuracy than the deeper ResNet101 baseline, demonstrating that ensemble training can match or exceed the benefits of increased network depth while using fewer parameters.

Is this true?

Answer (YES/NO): NO